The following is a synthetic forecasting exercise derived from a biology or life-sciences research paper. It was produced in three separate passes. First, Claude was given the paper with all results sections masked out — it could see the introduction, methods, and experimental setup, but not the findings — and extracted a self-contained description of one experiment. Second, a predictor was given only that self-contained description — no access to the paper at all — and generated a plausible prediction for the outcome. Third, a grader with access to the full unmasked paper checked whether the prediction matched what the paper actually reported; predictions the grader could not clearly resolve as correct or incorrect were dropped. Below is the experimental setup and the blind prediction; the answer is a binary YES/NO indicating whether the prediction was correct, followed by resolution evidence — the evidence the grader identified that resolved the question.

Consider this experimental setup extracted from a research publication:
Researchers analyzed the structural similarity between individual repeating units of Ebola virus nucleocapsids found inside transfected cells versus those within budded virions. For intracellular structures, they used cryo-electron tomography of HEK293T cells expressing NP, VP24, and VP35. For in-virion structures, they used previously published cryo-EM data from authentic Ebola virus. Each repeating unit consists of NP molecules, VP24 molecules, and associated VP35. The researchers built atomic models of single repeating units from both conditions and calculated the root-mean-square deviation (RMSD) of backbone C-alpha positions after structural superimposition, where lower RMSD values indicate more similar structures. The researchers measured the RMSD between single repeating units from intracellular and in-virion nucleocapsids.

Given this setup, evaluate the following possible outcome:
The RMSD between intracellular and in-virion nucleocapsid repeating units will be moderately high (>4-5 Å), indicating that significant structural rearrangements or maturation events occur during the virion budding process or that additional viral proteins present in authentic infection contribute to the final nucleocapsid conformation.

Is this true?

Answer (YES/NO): NO